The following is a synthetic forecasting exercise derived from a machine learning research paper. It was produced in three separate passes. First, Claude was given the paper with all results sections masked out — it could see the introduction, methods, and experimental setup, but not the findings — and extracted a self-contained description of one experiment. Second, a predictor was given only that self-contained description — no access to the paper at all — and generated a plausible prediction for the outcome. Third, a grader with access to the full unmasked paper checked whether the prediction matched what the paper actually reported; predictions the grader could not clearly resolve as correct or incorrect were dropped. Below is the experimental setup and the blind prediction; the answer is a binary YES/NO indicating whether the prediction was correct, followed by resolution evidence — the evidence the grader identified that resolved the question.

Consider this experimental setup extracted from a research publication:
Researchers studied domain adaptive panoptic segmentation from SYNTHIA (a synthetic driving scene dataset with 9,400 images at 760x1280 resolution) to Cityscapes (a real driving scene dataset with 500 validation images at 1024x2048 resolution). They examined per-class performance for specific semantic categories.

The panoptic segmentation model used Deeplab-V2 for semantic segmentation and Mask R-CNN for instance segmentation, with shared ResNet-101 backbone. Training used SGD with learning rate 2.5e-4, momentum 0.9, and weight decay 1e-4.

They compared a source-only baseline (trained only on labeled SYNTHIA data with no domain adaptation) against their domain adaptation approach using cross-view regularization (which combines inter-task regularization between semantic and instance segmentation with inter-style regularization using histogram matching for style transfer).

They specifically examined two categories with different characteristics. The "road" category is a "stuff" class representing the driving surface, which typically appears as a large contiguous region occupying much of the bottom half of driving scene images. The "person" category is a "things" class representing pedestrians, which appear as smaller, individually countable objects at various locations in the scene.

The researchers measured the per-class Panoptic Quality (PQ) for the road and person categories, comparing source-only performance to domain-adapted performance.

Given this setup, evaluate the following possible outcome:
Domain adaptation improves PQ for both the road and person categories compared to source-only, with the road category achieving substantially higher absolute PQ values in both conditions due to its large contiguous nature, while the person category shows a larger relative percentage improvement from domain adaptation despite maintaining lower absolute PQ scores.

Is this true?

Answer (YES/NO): NO